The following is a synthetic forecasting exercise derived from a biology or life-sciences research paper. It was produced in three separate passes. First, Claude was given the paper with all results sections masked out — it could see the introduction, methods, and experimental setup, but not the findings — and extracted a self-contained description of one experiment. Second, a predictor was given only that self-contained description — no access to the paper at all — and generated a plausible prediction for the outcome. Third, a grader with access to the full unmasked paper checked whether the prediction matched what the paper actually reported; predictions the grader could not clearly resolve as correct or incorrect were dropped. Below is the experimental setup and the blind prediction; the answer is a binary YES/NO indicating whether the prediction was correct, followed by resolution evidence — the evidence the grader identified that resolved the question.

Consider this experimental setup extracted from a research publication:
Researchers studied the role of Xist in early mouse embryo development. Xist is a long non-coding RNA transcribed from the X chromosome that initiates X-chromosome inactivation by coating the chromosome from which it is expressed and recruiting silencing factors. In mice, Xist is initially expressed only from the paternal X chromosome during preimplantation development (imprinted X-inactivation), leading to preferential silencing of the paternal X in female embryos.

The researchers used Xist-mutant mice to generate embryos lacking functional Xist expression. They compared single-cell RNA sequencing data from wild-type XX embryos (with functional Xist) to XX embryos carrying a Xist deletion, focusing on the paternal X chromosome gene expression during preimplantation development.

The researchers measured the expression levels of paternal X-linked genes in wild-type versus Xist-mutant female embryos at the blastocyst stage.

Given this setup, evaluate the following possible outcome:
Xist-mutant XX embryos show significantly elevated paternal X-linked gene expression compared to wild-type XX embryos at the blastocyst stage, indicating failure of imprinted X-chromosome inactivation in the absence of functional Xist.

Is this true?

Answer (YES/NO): YES